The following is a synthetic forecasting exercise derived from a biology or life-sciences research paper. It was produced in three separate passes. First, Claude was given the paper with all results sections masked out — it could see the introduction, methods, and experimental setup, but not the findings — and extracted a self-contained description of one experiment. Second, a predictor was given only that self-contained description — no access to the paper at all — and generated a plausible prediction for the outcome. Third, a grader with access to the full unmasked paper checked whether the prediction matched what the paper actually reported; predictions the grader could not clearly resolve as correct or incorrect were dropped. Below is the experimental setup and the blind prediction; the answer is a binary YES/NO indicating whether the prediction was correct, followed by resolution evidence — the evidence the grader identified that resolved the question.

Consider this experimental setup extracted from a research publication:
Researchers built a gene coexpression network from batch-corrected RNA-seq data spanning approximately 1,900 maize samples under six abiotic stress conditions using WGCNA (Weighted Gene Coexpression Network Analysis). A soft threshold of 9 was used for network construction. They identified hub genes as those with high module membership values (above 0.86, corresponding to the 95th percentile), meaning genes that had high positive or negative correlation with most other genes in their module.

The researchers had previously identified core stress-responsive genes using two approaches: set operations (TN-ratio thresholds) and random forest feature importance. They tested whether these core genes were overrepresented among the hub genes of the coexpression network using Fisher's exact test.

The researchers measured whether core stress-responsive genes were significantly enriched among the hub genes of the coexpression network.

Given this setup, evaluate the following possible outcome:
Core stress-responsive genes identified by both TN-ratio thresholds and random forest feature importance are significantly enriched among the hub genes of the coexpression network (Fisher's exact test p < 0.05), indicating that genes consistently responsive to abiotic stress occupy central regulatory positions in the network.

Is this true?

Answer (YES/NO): NO